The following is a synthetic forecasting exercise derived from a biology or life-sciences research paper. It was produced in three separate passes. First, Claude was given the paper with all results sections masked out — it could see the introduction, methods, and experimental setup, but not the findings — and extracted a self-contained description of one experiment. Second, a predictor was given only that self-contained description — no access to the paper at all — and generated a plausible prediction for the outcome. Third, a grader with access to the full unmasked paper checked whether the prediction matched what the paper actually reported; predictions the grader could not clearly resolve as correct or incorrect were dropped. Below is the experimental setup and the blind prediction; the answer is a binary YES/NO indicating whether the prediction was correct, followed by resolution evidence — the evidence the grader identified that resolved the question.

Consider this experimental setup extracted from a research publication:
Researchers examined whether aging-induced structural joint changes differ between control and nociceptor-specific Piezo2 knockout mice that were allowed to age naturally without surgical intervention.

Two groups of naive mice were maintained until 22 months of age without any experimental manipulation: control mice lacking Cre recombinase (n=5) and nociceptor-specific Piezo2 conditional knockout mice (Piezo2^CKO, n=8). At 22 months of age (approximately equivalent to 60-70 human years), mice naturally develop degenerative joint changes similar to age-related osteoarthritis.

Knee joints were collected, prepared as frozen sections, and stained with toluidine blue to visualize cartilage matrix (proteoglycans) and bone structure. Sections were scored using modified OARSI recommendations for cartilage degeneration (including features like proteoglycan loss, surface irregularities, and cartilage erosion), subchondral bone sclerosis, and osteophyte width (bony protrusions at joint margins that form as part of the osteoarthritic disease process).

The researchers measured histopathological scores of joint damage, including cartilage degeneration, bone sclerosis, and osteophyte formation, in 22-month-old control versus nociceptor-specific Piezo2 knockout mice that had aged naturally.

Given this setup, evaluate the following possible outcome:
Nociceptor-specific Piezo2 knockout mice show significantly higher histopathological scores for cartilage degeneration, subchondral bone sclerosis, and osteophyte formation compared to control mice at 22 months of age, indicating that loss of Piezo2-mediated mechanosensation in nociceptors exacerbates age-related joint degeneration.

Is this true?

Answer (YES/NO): NO